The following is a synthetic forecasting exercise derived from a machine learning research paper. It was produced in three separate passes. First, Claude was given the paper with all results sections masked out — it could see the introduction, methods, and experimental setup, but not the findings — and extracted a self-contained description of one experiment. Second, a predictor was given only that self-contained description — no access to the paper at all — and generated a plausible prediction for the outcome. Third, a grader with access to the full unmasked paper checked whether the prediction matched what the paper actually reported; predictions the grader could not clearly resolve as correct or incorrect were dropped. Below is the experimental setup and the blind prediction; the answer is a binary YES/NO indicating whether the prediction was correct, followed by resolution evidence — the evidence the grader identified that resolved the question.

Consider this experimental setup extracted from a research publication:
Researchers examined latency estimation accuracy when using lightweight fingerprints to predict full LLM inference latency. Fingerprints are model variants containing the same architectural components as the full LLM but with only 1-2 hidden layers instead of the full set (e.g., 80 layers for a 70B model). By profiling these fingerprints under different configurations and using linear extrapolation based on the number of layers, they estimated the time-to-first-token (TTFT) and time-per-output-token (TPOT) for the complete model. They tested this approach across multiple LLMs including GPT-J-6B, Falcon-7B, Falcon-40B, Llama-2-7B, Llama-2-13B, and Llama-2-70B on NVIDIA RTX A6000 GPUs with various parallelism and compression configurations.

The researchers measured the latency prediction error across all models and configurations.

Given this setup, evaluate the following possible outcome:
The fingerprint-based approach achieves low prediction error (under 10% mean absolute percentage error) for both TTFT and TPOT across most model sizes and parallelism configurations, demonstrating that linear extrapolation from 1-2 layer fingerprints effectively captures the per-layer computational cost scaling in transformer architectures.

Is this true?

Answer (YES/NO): YES